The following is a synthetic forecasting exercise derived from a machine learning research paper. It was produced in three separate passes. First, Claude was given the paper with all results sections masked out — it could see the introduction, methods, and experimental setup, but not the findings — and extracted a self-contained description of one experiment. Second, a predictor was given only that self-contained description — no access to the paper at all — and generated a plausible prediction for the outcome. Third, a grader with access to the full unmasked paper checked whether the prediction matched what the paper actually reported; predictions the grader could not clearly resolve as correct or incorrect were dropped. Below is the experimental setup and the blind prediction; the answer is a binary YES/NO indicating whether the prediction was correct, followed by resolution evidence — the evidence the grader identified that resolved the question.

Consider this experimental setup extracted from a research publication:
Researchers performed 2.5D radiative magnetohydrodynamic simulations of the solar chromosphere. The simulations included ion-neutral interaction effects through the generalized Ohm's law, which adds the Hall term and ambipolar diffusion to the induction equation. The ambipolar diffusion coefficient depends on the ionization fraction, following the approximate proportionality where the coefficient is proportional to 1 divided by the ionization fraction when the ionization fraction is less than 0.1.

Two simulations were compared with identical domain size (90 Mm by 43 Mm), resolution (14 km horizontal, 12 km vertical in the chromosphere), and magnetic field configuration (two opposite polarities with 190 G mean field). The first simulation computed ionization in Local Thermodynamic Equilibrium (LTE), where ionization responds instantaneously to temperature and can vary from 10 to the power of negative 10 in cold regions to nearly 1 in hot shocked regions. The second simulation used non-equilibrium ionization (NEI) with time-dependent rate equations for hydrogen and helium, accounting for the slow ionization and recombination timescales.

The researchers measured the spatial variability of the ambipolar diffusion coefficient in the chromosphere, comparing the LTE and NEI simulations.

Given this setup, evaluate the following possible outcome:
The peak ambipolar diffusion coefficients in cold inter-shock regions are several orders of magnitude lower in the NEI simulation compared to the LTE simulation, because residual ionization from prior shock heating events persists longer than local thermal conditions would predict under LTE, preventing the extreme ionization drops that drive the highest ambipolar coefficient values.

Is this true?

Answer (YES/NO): YES